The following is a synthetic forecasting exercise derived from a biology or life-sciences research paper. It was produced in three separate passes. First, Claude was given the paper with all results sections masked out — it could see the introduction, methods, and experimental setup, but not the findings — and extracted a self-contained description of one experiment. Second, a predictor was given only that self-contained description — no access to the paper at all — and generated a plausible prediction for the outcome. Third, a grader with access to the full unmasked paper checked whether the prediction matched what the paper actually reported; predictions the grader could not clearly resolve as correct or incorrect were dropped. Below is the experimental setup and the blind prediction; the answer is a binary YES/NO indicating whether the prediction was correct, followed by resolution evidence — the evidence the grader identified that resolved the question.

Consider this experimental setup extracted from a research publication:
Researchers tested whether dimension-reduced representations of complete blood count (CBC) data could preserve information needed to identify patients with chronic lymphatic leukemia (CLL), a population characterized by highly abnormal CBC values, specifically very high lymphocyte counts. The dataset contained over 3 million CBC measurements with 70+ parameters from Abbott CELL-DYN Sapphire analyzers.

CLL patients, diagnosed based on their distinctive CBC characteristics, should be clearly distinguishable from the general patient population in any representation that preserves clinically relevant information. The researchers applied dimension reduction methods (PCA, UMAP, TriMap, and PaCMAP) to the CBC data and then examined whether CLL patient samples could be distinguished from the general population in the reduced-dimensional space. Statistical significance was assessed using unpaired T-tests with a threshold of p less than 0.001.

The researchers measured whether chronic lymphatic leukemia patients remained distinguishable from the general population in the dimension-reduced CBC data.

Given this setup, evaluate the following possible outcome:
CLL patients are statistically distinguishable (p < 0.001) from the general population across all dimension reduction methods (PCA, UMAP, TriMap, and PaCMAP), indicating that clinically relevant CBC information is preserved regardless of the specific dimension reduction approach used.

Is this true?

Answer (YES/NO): YES